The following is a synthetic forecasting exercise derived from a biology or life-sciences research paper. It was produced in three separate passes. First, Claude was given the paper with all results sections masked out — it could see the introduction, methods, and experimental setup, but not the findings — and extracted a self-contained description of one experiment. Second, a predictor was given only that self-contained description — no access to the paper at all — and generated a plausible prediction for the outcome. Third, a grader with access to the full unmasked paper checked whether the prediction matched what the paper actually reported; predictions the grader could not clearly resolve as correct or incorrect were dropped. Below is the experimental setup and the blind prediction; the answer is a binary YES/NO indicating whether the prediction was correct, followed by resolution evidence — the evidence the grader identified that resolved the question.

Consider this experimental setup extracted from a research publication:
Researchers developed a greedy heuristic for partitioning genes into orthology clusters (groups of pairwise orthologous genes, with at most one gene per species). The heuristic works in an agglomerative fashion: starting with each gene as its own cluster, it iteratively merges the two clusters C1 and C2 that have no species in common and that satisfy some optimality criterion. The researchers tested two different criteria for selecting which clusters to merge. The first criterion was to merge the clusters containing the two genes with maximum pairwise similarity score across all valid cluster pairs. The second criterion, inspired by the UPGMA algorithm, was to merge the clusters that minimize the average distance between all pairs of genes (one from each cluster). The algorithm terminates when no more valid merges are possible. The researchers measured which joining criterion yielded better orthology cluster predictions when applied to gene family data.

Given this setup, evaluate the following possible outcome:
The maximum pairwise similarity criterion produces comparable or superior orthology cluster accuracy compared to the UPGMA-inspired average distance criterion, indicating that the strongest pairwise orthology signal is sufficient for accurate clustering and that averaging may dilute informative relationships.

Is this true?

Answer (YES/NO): YES